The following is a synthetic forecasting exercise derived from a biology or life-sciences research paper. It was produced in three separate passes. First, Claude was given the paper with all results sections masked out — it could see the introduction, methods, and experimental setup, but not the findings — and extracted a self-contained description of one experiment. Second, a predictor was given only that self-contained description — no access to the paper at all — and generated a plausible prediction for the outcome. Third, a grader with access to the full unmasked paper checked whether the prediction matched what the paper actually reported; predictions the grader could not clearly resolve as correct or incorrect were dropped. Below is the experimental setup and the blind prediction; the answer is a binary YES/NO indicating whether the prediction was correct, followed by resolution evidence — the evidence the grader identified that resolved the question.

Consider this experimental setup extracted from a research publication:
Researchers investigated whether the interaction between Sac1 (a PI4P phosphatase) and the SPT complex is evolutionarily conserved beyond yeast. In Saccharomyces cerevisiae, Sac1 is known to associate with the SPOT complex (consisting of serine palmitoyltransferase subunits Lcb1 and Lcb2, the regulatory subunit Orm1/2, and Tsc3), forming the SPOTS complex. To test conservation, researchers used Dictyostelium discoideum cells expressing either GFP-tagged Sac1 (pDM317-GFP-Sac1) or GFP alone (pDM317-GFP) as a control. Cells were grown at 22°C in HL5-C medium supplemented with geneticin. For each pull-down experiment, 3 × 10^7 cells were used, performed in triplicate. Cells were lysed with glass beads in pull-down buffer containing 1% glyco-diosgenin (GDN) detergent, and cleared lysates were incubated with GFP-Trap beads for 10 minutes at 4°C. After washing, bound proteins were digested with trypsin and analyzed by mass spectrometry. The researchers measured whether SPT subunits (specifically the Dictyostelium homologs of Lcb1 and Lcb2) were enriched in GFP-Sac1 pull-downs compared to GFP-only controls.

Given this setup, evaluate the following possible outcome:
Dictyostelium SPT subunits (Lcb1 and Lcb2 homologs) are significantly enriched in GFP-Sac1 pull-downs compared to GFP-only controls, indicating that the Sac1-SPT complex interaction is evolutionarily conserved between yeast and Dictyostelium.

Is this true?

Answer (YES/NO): YES